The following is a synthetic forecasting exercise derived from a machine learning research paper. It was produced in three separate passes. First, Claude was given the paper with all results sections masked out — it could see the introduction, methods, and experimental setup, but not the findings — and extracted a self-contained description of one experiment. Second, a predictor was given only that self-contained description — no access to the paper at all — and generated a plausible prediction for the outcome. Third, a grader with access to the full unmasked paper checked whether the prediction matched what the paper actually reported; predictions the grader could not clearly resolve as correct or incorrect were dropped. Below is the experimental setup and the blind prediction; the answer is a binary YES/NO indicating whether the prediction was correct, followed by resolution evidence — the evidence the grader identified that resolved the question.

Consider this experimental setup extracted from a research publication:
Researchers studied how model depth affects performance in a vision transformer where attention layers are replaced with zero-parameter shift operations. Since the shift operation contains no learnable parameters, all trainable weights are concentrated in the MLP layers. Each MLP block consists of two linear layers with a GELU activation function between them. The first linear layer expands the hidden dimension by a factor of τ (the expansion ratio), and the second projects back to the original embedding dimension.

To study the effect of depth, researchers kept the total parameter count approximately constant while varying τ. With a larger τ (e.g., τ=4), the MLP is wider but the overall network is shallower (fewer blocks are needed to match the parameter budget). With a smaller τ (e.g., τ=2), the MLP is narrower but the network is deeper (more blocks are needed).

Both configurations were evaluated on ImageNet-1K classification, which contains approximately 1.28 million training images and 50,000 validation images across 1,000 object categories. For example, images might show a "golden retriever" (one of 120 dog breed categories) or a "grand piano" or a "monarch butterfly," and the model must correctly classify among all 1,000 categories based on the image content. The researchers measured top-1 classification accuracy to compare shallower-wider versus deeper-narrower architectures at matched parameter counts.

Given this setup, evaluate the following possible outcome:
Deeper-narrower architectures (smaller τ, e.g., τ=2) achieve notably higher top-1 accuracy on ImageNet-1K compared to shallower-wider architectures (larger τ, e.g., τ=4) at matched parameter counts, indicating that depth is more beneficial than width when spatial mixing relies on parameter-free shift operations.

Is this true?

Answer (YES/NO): YES